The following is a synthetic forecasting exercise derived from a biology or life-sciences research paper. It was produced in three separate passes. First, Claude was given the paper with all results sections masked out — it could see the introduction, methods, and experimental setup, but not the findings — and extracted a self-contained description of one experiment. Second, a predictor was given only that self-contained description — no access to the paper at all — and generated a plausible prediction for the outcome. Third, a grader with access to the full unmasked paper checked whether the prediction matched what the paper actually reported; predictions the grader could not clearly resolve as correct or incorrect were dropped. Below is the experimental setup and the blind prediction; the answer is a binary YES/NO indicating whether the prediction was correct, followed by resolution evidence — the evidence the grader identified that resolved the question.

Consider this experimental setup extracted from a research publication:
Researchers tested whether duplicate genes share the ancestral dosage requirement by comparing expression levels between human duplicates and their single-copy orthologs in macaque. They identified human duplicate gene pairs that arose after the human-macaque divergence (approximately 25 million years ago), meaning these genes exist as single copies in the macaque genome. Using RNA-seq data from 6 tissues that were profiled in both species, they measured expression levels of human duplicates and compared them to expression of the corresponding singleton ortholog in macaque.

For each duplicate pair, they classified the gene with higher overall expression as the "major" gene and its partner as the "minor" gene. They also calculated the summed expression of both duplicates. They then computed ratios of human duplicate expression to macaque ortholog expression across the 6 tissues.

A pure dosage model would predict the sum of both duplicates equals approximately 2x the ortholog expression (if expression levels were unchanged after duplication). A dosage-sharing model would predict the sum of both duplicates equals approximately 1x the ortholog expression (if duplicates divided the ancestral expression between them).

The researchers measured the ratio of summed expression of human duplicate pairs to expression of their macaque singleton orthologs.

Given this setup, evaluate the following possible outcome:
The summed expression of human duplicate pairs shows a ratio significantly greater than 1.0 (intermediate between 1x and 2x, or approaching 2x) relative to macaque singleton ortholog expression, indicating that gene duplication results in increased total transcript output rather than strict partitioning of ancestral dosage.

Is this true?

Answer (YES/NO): NO